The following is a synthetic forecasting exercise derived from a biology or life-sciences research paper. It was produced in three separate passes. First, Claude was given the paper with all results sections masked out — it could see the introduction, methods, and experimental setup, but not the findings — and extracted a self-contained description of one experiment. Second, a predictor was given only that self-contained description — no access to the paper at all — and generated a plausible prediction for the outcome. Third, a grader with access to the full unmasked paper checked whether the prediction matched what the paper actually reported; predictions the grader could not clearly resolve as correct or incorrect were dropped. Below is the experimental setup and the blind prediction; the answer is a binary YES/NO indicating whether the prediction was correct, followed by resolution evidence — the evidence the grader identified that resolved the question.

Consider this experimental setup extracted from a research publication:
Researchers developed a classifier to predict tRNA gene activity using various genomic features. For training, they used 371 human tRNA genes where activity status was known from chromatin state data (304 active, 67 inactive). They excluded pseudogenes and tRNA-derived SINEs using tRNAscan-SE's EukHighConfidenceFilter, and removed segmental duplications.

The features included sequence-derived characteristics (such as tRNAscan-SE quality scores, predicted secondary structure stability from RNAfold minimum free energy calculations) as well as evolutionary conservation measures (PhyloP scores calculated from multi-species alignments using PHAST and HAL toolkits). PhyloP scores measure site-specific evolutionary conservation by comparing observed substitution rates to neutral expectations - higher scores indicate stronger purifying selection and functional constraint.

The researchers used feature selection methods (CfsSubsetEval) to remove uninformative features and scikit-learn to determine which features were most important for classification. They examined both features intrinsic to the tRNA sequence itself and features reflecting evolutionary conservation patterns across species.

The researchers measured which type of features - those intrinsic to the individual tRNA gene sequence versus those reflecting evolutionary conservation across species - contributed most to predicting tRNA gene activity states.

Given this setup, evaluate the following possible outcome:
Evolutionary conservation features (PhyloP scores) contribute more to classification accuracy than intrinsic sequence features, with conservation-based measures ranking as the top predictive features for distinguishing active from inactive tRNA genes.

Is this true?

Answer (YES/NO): NO